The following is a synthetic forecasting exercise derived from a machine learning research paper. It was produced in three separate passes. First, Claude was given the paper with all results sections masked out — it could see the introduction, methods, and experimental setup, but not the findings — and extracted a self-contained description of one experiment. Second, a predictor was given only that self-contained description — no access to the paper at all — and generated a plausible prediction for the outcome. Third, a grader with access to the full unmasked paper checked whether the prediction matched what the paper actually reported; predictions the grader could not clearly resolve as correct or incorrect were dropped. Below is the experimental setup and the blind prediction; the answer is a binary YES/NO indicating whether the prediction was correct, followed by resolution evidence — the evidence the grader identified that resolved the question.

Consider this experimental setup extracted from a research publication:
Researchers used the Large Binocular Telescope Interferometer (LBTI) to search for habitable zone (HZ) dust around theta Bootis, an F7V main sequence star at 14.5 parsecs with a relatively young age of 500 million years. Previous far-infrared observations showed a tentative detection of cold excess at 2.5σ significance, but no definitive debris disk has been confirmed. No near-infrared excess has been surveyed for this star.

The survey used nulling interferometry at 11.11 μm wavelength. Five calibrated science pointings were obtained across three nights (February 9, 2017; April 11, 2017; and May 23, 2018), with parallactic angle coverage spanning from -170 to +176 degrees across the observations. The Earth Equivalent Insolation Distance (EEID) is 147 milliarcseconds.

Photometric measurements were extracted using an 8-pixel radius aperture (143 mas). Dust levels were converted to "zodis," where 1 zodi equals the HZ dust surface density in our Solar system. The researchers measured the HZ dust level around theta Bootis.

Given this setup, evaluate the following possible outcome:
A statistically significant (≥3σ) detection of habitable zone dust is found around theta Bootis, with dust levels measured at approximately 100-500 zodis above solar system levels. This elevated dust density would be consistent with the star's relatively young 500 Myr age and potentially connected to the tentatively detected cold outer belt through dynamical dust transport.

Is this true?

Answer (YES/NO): YES